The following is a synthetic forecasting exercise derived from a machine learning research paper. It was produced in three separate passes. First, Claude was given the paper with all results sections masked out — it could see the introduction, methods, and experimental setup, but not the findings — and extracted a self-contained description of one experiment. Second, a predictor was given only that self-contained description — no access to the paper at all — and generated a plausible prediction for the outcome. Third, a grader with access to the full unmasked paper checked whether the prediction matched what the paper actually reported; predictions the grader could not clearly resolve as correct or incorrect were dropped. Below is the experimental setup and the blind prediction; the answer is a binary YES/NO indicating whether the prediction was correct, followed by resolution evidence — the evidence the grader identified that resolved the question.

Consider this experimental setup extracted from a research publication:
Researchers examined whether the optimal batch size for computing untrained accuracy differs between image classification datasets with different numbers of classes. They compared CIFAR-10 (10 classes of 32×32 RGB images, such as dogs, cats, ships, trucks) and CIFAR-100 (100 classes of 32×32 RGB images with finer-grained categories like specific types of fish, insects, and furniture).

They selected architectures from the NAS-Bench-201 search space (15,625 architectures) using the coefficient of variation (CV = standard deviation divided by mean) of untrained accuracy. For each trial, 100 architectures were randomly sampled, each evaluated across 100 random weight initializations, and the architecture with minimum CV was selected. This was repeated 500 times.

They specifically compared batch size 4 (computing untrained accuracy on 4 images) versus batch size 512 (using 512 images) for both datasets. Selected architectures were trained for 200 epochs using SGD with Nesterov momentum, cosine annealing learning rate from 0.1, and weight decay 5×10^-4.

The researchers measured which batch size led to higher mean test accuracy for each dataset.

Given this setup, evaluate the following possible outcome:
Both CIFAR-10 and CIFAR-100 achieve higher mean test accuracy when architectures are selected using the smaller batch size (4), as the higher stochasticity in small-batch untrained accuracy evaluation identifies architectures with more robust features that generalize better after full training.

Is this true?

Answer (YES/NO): NO